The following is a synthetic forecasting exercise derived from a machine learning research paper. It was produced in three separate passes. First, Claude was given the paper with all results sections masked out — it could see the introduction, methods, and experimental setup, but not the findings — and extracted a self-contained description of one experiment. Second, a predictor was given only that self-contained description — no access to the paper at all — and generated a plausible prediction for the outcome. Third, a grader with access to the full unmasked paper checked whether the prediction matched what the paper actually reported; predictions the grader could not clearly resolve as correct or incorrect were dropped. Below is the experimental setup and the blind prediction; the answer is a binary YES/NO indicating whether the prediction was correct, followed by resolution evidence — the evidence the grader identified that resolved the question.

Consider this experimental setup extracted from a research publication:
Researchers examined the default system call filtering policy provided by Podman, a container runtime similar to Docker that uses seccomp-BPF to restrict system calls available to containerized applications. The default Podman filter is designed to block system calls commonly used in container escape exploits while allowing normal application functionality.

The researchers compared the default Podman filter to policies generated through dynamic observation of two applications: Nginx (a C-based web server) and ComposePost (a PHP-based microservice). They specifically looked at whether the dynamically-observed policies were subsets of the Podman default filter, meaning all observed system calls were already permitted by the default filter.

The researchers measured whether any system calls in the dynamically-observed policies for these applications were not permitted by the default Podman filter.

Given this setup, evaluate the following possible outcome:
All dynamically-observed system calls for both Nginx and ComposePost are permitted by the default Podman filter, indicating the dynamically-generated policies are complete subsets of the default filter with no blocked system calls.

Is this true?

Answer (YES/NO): YES